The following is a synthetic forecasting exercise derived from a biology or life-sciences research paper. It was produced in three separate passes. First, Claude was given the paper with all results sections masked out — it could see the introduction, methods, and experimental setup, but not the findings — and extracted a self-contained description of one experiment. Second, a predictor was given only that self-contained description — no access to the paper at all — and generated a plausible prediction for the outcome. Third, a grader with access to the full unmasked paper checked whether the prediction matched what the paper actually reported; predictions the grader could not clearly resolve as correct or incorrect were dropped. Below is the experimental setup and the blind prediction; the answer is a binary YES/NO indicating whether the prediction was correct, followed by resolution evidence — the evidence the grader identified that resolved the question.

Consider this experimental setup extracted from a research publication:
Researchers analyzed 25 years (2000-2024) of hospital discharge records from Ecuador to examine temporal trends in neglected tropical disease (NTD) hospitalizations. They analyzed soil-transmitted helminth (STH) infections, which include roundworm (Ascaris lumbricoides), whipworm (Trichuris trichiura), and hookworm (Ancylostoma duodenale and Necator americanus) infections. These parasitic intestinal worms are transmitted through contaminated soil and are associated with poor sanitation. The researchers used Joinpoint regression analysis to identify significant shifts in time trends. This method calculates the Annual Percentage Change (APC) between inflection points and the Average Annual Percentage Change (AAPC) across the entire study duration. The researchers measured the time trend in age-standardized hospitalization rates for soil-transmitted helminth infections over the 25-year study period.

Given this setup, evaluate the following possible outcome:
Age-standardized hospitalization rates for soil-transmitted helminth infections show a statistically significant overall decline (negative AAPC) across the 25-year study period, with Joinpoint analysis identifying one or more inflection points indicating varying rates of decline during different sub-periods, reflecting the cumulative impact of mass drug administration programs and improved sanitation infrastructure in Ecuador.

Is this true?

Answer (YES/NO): NO